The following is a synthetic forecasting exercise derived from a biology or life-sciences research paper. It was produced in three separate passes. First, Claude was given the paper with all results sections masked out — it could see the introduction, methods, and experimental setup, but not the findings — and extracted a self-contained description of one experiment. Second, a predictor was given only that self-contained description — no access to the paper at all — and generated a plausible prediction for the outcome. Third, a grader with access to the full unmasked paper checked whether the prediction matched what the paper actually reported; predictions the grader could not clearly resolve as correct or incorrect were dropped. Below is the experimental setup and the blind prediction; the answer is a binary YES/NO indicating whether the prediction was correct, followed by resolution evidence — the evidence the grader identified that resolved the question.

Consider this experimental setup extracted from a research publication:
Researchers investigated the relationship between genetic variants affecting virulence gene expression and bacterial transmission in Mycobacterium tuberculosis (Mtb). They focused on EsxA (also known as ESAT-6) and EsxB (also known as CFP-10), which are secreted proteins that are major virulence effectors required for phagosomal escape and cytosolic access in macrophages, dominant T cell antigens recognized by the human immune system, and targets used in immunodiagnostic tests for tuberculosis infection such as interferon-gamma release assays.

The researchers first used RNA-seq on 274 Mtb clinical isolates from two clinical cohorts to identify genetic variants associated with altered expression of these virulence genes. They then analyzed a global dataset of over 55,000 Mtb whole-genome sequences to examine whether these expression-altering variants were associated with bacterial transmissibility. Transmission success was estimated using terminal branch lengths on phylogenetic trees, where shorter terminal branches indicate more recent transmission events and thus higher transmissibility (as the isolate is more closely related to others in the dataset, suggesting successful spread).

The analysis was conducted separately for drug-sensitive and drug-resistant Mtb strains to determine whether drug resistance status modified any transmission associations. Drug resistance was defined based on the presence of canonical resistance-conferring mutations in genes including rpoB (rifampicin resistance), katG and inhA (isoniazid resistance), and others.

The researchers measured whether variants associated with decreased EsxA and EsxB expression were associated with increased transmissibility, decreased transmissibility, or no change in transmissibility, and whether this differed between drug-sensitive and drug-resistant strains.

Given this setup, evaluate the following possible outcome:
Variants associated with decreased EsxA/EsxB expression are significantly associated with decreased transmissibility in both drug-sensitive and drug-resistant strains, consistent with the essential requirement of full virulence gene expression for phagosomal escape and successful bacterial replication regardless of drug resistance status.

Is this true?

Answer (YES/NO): NO